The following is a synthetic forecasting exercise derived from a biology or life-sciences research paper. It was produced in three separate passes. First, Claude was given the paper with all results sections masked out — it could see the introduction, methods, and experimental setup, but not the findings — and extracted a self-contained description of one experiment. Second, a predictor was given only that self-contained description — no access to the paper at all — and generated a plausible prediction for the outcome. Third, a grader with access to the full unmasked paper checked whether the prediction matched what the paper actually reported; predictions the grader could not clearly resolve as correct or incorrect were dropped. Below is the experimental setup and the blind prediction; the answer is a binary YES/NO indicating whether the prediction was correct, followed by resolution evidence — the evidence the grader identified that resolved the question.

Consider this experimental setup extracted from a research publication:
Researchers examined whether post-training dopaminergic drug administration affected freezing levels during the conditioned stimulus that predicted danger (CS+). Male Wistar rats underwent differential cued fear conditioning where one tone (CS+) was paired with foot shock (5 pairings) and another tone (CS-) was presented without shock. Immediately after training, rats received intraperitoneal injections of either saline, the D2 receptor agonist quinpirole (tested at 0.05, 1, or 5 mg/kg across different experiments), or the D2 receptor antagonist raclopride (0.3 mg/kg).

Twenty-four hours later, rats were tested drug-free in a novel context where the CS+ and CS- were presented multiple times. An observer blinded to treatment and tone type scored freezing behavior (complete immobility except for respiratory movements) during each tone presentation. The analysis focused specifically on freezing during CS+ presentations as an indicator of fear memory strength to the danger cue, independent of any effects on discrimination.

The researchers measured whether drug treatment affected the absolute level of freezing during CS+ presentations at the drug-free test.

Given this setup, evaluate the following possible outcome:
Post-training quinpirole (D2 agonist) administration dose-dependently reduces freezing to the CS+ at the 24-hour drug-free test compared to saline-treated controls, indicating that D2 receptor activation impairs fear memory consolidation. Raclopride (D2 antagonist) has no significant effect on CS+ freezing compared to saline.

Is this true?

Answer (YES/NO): NO